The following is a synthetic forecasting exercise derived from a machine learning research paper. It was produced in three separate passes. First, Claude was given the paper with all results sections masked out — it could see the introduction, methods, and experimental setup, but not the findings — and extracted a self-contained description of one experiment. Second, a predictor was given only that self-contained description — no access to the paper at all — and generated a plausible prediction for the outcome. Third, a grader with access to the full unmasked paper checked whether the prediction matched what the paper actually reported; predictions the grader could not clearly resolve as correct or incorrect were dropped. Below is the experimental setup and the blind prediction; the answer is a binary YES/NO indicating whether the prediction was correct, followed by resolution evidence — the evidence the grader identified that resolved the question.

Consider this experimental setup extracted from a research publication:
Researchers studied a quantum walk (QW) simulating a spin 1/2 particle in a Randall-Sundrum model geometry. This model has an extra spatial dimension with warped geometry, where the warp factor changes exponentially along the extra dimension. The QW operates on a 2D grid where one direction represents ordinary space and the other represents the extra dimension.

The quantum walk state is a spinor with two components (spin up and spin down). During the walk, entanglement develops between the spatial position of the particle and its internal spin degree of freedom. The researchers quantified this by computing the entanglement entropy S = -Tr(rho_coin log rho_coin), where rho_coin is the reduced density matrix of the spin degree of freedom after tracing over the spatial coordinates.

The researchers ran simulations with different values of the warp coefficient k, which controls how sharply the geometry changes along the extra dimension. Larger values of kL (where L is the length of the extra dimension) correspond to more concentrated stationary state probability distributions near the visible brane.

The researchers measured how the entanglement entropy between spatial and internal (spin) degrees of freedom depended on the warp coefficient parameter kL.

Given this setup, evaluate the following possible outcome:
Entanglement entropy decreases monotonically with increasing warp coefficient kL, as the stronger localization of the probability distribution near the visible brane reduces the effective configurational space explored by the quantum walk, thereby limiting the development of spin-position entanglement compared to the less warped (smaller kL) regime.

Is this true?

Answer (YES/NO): YES